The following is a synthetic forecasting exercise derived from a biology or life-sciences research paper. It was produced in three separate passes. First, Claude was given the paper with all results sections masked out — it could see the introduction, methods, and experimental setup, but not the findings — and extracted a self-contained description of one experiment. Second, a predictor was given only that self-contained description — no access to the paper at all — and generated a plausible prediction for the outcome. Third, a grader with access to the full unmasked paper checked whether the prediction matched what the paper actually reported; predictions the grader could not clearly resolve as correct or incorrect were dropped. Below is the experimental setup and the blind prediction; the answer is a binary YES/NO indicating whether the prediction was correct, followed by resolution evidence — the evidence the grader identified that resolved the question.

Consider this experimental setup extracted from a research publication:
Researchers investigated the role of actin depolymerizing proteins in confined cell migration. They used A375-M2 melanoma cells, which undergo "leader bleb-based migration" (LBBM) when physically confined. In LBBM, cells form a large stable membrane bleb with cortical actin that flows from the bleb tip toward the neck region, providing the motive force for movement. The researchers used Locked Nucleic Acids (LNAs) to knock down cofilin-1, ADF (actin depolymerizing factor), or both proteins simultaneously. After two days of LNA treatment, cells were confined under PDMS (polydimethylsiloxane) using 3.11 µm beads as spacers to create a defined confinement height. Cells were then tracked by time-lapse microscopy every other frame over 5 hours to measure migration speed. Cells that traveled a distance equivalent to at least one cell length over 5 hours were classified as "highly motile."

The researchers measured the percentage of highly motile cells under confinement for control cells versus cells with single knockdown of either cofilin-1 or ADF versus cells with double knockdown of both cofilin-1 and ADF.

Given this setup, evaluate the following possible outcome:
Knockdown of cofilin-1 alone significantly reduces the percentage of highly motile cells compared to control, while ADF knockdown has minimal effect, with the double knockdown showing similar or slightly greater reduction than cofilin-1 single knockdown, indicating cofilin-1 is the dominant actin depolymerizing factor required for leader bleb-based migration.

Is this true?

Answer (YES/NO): YES